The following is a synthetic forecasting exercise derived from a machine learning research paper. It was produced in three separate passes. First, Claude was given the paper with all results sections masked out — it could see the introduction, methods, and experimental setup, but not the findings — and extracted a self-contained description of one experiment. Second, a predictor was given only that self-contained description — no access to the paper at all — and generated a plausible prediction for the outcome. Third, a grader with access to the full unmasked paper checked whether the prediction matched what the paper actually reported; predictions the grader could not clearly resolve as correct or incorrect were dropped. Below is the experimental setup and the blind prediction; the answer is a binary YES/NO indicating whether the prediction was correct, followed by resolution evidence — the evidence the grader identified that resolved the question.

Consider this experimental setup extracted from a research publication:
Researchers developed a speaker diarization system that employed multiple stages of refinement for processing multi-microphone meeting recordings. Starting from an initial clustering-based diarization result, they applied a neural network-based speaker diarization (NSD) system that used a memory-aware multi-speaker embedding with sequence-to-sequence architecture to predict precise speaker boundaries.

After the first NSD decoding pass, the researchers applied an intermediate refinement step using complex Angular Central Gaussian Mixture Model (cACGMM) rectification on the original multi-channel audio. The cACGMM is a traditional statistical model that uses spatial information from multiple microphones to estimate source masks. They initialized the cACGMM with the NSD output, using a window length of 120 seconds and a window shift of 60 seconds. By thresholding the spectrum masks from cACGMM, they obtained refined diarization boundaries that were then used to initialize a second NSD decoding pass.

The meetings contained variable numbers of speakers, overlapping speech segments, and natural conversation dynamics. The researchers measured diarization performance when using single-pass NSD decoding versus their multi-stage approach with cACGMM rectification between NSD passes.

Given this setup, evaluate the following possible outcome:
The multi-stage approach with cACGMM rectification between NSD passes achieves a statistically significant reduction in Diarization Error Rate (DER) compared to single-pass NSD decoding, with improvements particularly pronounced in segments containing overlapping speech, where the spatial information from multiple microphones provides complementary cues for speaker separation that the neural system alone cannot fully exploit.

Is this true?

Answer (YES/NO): NO